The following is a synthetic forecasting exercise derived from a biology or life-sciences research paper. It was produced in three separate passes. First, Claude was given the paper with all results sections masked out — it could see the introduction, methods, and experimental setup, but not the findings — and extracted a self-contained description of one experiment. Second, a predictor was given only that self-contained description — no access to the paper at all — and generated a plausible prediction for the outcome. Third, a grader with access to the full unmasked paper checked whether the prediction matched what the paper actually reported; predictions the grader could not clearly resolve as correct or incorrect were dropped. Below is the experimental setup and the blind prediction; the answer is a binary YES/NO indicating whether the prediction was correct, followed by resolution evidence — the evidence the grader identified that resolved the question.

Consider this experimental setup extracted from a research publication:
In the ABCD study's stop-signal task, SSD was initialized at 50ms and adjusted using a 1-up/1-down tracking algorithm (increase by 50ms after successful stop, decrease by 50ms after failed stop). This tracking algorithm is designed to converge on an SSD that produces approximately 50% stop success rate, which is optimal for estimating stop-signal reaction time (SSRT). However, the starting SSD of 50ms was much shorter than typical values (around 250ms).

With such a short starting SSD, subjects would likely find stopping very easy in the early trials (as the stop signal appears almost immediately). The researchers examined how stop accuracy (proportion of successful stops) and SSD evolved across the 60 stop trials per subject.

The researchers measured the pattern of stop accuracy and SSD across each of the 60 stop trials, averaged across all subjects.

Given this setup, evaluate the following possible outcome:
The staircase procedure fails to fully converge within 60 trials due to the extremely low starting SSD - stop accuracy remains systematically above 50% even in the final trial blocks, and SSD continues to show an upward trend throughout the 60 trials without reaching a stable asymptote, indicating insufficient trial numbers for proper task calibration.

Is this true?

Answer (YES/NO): NO